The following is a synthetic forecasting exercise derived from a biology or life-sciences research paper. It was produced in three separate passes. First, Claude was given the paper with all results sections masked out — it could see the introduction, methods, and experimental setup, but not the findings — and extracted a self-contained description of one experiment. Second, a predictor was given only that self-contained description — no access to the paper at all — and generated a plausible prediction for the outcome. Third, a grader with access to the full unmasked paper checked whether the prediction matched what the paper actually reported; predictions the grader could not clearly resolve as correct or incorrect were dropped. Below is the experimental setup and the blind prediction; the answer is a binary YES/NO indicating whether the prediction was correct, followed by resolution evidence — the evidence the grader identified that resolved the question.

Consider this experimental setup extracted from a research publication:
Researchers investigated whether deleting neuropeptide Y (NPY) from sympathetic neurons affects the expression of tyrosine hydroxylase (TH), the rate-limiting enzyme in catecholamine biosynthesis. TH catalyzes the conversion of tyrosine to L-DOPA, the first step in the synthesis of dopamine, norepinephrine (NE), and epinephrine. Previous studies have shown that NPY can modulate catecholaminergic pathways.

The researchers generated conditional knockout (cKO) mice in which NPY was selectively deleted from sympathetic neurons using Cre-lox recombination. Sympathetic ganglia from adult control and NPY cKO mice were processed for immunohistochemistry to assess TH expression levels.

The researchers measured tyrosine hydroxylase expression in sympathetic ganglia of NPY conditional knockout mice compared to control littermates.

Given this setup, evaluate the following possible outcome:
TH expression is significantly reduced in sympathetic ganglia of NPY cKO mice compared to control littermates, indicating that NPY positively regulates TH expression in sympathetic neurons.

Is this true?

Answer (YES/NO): NO